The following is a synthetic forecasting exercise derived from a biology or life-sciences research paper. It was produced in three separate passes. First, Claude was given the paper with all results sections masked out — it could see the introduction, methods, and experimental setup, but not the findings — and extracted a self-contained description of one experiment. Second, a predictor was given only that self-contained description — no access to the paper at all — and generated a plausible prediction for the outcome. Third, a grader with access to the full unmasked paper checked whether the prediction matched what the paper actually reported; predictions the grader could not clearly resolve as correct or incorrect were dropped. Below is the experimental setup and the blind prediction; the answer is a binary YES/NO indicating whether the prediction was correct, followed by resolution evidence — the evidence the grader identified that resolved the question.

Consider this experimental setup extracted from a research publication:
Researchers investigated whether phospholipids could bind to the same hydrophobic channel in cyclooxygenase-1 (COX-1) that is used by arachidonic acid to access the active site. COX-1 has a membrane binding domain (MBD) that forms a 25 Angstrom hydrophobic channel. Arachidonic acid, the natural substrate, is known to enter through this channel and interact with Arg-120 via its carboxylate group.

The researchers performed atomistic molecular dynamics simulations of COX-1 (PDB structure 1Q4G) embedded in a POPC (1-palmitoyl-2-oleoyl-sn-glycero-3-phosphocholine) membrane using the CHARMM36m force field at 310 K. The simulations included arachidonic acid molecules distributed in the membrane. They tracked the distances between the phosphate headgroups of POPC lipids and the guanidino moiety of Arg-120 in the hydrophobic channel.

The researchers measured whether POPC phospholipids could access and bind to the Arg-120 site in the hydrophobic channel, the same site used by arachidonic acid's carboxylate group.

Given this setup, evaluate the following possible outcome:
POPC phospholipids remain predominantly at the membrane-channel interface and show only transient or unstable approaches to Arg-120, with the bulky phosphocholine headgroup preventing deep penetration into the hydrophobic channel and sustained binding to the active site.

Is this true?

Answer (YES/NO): NO